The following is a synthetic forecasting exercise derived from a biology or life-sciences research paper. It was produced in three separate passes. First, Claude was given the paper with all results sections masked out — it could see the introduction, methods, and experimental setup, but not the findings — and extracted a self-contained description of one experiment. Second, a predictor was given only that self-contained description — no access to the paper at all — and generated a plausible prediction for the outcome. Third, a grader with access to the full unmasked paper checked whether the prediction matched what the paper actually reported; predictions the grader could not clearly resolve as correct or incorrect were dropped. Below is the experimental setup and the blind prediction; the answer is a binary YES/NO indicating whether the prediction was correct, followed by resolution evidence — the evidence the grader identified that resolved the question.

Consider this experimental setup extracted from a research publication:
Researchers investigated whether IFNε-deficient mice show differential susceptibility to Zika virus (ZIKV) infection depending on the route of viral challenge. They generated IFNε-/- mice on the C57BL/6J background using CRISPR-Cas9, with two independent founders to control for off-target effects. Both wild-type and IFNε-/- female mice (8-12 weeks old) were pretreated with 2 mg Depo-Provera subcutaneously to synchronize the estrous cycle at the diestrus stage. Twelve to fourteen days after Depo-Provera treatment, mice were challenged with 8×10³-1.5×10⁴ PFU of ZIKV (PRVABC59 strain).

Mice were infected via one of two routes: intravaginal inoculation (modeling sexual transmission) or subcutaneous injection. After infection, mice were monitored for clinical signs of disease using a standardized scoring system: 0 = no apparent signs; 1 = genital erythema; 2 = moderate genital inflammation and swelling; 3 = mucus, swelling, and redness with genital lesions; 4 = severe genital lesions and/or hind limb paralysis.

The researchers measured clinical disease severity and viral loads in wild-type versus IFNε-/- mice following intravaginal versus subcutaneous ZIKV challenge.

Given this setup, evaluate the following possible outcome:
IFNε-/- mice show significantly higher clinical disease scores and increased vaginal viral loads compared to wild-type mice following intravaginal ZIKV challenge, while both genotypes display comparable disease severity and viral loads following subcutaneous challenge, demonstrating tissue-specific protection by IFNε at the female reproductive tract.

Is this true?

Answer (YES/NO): NO